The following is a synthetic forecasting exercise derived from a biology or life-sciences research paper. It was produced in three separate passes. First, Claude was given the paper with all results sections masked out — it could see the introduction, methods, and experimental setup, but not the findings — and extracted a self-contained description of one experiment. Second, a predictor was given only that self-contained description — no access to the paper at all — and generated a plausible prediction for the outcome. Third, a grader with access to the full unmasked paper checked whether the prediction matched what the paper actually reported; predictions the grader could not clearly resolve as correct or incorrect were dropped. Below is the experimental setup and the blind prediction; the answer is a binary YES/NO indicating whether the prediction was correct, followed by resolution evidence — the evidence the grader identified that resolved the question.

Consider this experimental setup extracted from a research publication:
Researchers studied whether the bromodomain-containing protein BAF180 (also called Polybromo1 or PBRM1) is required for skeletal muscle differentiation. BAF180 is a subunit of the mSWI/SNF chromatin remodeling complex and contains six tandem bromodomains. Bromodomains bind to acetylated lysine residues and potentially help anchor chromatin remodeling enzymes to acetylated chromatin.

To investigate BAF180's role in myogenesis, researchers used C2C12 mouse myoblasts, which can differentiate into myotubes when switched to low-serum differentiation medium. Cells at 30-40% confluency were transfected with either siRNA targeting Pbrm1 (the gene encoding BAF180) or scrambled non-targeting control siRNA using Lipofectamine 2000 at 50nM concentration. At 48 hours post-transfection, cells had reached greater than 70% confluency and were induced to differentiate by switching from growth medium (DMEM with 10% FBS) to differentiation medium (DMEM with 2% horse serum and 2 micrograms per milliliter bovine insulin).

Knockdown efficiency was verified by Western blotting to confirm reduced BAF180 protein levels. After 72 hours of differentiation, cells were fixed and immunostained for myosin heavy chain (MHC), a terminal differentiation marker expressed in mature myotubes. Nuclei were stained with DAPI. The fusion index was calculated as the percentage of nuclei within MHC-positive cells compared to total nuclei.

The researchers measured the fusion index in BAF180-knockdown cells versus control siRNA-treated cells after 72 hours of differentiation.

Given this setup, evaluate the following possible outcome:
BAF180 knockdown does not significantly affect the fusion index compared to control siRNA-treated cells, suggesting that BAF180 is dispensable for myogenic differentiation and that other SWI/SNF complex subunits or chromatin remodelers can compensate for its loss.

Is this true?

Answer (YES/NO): YES